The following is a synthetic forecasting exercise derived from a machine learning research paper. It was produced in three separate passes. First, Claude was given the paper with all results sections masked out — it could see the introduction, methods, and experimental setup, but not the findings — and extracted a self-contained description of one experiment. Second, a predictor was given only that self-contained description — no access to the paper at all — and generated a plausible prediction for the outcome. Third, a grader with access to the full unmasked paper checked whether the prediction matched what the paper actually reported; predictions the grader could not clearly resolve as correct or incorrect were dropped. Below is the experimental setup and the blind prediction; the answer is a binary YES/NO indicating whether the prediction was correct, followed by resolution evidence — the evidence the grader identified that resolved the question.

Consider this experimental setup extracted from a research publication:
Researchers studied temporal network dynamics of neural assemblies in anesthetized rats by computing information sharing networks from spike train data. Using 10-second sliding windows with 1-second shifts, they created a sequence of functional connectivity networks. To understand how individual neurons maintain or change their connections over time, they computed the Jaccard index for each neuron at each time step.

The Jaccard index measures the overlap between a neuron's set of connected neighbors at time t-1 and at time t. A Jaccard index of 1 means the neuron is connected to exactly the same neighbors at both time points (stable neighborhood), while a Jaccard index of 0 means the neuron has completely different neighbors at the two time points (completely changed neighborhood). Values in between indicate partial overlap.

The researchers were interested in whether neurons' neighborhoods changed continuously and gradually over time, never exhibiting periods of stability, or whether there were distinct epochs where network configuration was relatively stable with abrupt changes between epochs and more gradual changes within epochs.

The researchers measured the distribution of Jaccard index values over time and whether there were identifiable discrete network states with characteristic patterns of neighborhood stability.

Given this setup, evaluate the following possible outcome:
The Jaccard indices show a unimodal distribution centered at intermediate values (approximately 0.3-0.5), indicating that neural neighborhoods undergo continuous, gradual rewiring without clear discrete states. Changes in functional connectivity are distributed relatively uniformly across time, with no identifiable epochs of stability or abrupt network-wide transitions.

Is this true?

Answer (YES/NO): NO